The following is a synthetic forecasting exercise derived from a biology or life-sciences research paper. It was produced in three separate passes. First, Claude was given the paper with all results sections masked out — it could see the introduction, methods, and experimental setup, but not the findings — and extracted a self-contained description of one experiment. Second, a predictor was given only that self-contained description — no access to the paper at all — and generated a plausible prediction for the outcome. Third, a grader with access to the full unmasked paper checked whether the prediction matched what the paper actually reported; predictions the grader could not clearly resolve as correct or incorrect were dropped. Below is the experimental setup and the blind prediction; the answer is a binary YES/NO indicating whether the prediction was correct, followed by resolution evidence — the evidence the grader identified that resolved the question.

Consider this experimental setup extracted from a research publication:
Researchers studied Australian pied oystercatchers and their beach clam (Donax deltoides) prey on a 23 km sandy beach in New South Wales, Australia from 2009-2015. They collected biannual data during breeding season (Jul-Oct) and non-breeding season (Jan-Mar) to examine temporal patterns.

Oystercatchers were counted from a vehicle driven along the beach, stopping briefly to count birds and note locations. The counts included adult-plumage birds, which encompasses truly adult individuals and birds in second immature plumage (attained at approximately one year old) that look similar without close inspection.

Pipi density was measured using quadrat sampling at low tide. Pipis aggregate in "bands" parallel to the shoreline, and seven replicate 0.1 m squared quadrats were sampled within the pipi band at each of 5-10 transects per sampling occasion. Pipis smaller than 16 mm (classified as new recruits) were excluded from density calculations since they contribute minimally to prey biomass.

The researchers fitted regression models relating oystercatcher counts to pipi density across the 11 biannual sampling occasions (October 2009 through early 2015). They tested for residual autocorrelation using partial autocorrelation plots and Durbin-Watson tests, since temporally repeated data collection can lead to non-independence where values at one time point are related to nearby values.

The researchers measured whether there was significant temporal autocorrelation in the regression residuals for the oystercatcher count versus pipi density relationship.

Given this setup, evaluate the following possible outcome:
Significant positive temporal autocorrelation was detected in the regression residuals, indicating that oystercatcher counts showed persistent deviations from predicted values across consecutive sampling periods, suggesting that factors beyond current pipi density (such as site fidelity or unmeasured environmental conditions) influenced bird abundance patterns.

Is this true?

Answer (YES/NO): NO